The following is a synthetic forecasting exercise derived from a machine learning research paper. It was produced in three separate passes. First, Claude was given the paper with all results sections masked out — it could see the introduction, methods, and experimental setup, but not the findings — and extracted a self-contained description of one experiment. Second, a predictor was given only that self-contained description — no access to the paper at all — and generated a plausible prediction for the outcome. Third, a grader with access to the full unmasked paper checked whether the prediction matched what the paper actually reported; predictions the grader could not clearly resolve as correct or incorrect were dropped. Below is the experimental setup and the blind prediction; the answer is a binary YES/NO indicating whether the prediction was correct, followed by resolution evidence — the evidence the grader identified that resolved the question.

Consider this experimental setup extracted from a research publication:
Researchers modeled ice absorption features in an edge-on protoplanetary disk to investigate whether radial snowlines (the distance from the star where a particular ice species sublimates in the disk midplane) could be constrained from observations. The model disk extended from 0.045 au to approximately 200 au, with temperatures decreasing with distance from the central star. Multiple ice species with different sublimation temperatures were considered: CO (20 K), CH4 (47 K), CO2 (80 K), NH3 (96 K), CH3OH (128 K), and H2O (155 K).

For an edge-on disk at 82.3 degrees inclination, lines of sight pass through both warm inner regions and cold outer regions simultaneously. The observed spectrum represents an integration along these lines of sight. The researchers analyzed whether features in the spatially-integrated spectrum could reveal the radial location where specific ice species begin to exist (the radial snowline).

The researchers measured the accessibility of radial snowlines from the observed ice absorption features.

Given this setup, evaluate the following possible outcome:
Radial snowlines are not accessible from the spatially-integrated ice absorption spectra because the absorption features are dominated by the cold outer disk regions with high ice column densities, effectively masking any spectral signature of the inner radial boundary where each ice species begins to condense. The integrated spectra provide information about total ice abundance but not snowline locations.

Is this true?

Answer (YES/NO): YES